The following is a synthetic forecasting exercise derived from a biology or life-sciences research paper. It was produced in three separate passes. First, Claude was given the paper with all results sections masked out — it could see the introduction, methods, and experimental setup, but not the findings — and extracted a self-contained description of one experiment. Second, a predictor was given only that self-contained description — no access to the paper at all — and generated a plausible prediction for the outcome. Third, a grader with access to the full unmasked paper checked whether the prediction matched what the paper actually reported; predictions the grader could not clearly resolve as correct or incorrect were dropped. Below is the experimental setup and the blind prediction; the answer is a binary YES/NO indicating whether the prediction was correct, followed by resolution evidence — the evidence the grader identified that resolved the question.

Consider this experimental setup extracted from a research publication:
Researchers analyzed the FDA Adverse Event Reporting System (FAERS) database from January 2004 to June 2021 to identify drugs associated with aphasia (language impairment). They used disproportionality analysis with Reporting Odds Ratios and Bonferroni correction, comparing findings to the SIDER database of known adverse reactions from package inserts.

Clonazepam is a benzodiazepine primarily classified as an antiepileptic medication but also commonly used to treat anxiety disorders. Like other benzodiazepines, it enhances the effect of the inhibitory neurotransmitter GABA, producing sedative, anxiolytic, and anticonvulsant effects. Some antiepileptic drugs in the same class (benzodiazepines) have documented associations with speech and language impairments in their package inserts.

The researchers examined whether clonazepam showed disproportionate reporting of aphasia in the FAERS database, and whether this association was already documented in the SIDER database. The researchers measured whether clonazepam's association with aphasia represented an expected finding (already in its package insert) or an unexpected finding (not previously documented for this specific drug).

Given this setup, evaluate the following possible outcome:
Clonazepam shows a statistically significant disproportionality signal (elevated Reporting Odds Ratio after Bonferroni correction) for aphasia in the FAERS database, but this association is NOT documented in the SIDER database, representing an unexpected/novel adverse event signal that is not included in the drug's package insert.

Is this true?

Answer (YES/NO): YES